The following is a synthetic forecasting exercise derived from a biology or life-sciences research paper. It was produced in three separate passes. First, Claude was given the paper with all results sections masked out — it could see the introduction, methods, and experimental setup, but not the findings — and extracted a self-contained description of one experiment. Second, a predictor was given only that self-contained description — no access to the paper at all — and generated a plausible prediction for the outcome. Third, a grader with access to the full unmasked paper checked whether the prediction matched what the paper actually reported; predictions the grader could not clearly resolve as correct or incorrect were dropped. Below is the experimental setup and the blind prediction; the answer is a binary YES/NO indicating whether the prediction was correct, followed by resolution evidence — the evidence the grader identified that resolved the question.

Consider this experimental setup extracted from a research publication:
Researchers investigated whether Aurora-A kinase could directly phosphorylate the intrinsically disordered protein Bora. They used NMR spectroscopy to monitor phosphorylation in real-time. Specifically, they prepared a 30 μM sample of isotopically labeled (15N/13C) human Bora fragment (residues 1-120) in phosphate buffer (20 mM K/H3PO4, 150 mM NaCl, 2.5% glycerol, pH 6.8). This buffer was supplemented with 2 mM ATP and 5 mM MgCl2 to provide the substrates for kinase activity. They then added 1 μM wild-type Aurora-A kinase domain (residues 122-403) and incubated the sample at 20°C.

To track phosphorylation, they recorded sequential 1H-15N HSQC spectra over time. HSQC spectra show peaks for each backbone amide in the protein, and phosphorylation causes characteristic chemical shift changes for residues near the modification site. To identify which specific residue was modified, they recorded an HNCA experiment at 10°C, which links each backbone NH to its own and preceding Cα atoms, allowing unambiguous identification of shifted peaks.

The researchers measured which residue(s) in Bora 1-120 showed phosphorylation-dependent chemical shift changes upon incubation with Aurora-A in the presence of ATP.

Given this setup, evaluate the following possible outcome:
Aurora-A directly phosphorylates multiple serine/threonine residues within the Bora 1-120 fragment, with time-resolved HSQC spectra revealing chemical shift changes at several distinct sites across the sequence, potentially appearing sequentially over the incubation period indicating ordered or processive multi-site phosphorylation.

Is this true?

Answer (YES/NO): NO